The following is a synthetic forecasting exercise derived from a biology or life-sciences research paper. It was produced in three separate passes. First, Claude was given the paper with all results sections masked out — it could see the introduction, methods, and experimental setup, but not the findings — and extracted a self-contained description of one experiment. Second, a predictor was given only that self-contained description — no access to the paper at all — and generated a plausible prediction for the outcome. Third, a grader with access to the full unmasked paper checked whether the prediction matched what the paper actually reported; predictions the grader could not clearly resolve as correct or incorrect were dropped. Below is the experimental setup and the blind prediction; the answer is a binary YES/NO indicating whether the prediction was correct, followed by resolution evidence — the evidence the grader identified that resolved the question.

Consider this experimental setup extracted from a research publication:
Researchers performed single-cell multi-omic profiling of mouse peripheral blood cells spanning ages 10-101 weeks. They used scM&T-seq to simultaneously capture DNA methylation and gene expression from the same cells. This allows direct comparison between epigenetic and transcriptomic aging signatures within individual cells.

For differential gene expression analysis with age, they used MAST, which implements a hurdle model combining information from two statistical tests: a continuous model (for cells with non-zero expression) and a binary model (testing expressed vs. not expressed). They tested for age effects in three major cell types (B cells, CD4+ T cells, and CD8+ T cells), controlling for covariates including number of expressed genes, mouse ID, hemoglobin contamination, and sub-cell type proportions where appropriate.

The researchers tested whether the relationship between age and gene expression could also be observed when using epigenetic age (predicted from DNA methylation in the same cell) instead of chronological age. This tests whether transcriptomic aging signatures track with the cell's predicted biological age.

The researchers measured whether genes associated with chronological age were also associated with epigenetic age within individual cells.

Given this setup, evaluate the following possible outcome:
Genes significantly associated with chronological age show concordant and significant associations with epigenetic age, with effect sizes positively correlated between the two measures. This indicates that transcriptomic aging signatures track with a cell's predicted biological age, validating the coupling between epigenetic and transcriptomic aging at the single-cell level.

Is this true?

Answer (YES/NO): NO